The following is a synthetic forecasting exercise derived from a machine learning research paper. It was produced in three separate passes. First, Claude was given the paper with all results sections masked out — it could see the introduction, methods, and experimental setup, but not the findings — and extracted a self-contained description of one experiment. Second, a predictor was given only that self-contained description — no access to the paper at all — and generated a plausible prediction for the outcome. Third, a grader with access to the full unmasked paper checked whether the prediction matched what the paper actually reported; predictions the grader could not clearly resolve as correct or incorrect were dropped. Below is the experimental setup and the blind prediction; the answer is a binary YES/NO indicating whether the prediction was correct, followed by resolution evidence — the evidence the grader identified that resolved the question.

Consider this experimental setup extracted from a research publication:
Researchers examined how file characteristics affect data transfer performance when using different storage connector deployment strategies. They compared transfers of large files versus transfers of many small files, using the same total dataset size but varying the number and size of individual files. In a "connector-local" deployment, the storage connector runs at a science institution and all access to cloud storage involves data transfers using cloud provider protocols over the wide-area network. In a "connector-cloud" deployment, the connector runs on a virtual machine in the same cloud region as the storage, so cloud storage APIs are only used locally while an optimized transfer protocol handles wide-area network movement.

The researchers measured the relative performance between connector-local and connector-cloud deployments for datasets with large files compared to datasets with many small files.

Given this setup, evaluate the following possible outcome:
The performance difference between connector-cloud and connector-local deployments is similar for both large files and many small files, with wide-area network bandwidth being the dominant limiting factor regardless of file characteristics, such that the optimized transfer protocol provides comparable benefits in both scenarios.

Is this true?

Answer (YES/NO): NO